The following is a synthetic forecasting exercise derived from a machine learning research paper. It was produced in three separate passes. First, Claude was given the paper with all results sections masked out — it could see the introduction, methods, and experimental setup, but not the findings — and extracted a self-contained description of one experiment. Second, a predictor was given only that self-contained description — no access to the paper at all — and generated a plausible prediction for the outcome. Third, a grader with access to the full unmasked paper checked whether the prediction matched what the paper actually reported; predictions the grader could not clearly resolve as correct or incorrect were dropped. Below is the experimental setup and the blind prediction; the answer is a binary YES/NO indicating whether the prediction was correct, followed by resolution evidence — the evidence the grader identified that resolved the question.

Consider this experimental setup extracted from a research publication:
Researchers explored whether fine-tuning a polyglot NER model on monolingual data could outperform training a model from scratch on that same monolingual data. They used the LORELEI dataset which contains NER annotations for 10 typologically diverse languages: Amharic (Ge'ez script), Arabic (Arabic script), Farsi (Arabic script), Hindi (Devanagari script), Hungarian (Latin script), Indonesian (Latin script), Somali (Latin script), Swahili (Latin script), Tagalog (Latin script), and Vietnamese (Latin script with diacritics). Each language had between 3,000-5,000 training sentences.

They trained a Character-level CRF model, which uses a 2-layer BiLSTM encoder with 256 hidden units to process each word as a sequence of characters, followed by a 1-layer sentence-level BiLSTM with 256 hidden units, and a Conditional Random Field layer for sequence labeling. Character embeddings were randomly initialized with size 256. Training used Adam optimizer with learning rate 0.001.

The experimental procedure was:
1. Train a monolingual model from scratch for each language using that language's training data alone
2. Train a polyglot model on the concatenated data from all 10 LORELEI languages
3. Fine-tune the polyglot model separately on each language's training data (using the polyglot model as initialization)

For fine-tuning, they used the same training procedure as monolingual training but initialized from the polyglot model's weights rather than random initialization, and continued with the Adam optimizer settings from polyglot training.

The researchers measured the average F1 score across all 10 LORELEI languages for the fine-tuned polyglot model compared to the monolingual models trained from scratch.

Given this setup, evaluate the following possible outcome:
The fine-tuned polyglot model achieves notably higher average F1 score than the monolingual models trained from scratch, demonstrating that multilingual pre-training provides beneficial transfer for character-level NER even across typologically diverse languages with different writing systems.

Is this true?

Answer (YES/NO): YES